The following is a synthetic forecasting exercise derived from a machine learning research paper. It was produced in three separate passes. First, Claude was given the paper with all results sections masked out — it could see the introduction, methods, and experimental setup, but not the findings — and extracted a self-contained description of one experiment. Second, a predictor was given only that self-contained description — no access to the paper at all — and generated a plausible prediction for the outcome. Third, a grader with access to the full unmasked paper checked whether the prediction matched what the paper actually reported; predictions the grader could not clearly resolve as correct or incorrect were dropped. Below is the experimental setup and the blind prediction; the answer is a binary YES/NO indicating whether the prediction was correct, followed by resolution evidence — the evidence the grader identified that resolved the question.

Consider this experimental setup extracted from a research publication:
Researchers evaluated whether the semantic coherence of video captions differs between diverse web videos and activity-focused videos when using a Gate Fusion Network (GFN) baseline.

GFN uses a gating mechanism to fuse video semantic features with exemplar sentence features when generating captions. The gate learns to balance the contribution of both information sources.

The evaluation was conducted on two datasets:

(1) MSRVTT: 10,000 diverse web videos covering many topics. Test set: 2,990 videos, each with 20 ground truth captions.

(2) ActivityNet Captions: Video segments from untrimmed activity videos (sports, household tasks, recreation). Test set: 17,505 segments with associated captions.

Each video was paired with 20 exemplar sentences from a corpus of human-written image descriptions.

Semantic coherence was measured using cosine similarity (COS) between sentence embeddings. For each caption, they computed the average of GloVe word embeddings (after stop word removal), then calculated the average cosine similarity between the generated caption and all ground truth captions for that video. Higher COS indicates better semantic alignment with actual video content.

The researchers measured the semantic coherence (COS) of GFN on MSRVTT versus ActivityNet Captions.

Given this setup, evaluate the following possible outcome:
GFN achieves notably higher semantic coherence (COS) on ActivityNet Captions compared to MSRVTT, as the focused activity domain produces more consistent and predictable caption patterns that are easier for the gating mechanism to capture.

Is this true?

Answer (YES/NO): YES